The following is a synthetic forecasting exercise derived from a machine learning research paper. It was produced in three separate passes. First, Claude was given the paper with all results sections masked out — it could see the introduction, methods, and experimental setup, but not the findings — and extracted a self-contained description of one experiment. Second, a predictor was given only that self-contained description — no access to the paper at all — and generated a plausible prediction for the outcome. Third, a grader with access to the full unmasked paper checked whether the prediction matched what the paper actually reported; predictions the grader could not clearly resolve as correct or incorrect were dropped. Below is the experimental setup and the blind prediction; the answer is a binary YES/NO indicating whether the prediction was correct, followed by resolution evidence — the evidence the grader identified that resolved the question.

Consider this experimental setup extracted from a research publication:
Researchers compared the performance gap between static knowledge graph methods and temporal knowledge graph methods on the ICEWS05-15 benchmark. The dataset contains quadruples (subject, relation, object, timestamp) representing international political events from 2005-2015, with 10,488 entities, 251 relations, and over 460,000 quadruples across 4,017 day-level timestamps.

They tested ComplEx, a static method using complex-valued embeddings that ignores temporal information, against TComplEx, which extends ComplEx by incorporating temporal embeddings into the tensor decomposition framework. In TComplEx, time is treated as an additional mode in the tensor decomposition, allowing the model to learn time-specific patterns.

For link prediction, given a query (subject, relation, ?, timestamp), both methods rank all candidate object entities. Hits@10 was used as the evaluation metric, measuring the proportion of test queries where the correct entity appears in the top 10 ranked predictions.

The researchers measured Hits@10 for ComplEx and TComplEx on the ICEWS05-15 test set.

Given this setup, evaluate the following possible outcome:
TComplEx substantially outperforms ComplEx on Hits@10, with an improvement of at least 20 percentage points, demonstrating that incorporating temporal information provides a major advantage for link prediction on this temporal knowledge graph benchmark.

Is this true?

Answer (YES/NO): NO